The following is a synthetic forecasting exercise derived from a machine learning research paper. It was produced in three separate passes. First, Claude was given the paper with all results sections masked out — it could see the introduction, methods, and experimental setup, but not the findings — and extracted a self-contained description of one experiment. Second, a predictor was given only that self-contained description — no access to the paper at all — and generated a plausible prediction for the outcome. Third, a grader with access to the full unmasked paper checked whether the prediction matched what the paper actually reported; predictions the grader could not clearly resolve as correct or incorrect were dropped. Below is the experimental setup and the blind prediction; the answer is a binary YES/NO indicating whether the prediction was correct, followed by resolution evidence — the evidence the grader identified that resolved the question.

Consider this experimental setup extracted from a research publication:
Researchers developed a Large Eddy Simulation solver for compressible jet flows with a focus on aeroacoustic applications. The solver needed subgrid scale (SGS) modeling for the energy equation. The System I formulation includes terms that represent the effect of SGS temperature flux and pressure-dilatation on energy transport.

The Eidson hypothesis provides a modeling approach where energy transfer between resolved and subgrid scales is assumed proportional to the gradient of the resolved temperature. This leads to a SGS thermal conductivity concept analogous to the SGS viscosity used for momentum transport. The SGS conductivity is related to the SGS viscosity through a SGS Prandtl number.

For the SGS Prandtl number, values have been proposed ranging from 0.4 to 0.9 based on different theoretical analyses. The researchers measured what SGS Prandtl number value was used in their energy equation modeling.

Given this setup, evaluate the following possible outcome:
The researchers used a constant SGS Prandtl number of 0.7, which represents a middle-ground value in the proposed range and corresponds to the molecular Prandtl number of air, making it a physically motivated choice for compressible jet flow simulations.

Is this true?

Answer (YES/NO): NO